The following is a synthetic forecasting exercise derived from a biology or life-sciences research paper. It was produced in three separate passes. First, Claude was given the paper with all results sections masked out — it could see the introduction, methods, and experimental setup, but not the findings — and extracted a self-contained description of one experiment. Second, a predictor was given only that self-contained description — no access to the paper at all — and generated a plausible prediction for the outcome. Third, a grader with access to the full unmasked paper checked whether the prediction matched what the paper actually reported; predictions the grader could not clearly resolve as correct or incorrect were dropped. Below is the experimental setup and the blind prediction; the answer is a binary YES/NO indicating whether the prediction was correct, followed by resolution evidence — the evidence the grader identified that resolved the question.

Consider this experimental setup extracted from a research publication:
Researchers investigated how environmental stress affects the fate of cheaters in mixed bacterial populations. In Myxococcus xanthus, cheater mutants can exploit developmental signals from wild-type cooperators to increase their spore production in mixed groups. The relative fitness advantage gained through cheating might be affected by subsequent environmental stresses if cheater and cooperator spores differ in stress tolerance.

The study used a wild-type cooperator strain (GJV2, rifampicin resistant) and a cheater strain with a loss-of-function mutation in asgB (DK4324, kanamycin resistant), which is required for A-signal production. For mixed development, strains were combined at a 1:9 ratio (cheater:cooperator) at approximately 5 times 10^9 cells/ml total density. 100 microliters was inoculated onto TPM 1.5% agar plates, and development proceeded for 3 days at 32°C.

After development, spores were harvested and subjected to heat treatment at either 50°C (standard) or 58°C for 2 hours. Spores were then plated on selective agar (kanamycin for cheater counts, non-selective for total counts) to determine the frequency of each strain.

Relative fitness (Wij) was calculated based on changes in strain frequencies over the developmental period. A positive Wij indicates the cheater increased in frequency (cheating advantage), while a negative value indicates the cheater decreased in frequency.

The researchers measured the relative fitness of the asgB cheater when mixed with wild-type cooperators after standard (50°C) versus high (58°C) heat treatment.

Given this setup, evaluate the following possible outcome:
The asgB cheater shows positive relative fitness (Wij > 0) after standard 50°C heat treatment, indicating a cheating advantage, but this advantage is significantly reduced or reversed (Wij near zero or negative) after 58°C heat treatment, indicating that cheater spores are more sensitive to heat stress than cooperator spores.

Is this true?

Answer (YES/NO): NO